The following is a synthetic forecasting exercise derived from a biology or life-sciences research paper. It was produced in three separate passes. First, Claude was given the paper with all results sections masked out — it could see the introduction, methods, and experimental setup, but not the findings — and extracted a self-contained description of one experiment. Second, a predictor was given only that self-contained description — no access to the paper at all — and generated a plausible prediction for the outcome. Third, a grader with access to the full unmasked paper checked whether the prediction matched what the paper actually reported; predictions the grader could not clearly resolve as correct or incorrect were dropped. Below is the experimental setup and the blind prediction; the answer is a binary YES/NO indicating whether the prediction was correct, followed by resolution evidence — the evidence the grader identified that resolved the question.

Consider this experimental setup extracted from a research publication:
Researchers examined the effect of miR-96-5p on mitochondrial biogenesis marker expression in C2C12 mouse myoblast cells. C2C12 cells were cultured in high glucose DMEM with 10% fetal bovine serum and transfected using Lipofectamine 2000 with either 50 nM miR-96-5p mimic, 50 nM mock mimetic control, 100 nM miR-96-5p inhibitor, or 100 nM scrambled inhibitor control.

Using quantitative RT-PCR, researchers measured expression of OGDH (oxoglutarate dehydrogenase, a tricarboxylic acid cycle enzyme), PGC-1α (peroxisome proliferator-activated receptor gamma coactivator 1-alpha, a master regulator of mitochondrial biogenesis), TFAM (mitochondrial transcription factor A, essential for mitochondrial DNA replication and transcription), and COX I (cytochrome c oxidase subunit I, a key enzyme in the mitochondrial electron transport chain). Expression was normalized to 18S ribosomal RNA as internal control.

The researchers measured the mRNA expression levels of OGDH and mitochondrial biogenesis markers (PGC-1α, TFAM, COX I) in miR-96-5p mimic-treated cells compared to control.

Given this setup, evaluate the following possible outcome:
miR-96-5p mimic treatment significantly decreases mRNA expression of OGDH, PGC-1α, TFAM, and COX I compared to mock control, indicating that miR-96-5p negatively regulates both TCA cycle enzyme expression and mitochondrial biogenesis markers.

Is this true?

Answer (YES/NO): NO